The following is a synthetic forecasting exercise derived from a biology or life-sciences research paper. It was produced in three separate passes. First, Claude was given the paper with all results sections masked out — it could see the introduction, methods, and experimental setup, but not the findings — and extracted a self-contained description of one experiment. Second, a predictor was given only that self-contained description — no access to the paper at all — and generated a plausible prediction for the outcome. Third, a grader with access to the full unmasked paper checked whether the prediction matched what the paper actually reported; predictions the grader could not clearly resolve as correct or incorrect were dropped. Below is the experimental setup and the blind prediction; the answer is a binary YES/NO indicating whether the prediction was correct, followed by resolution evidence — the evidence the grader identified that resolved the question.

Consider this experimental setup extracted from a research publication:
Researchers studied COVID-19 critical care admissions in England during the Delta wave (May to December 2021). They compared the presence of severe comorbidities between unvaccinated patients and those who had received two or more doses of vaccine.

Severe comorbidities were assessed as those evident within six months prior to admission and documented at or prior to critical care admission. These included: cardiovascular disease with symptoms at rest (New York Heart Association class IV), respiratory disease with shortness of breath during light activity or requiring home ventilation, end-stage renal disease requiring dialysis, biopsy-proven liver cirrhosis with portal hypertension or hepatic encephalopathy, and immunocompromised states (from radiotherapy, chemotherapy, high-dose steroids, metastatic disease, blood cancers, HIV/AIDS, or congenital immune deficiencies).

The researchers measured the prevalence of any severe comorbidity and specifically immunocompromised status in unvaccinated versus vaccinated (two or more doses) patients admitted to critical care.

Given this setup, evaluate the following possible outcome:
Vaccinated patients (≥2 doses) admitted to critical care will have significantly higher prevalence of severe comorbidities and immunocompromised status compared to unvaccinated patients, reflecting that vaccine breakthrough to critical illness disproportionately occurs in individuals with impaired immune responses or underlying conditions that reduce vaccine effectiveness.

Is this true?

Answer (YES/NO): YES